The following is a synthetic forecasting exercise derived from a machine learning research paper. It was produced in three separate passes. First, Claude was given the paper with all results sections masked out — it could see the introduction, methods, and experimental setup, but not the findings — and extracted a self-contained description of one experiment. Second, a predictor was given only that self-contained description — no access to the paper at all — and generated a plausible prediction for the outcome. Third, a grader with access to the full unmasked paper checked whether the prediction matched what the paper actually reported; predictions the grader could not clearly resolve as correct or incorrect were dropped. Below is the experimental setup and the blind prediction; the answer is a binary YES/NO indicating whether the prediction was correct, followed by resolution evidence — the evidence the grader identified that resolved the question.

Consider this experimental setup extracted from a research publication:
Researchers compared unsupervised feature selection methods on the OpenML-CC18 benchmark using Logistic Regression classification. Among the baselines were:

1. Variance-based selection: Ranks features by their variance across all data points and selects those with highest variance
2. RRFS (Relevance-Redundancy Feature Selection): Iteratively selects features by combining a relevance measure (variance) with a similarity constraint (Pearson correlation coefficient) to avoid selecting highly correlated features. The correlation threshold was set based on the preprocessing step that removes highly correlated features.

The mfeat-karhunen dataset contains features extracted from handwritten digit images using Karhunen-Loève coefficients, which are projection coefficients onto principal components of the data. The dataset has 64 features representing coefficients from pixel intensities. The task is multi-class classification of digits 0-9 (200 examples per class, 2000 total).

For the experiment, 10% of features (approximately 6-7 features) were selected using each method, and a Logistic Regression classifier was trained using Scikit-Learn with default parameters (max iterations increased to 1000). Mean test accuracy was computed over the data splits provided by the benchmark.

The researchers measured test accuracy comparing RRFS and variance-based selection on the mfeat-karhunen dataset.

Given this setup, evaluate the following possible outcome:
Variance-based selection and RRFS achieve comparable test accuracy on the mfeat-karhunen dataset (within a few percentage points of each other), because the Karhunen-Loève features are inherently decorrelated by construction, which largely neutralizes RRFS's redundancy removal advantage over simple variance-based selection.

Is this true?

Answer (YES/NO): YES